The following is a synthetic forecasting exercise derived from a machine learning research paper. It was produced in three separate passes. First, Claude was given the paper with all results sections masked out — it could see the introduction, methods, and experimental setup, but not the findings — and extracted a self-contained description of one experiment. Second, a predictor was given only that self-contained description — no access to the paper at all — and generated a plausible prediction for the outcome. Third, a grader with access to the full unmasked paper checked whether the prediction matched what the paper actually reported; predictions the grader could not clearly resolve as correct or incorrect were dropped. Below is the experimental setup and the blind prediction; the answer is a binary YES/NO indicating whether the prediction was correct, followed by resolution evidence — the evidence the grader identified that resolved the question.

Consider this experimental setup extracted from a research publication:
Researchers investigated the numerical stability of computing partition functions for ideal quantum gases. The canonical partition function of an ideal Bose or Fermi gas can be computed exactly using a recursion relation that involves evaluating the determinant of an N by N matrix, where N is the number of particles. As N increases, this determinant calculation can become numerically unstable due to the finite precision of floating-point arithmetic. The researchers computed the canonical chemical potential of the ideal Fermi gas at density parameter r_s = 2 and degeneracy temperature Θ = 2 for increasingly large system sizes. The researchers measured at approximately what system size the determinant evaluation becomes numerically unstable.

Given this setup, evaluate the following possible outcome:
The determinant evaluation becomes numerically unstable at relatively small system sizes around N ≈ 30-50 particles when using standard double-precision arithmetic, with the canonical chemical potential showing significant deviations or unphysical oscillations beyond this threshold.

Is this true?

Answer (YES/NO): NO